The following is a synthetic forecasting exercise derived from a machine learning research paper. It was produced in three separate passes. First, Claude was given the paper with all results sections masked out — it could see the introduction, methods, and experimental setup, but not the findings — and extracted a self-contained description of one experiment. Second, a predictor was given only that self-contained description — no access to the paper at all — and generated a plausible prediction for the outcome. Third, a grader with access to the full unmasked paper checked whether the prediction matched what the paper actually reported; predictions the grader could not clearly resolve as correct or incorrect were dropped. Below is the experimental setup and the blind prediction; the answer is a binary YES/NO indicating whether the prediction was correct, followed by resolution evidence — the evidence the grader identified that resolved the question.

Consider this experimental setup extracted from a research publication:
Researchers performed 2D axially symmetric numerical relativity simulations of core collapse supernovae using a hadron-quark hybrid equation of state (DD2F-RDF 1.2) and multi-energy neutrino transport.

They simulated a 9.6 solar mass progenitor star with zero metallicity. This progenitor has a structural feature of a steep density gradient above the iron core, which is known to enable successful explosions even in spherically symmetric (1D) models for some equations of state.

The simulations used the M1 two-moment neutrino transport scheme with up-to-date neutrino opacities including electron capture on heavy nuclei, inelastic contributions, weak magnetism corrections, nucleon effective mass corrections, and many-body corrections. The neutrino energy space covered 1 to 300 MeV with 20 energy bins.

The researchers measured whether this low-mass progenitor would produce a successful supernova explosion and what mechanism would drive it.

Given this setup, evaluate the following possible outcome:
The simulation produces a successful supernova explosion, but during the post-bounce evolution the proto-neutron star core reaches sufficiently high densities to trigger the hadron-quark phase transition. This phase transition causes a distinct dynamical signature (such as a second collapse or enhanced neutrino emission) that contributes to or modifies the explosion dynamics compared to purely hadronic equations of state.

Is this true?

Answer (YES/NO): NO